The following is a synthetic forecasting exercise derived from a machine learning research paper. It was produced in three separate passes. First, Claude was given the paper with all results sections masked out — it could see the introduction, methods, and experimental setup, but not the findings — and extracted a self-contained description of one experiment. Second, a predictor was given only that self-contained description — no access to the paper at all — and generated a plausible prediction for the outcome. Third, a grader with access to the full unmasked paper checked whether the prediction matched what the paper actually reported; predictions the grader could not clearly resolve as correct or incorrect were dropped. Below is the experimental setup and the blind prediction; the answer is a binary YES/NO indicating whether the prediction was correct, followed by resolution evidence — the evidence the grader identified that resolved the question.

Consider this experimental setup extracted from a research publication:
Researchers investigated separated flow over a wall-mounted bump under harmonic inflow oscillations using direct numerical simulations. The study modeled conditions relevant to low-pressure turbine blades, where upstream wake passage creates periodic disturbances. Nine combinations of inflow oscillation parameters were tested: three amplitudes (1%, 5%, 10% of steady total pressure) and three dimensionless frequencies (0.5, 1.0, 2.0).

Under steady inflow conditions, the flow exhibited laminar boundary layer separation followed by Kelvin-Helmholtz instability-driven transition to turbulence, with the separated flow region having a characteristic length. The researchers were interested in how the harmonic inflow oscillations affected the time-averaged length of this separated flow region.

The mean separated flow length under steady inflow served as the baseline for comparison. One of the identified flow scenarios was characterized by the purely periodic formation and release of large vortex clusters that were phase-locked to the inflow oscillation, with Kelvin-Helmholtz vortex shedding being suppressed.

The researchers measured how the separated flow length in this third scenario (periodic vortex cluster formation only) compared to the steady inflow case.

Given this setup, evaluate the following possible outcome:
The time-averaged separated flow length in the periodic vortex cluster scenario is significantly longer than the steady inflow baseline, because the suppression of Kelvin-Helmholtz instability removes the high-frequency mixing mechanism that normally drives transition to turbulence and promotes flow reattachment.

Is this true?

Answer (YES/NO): NO